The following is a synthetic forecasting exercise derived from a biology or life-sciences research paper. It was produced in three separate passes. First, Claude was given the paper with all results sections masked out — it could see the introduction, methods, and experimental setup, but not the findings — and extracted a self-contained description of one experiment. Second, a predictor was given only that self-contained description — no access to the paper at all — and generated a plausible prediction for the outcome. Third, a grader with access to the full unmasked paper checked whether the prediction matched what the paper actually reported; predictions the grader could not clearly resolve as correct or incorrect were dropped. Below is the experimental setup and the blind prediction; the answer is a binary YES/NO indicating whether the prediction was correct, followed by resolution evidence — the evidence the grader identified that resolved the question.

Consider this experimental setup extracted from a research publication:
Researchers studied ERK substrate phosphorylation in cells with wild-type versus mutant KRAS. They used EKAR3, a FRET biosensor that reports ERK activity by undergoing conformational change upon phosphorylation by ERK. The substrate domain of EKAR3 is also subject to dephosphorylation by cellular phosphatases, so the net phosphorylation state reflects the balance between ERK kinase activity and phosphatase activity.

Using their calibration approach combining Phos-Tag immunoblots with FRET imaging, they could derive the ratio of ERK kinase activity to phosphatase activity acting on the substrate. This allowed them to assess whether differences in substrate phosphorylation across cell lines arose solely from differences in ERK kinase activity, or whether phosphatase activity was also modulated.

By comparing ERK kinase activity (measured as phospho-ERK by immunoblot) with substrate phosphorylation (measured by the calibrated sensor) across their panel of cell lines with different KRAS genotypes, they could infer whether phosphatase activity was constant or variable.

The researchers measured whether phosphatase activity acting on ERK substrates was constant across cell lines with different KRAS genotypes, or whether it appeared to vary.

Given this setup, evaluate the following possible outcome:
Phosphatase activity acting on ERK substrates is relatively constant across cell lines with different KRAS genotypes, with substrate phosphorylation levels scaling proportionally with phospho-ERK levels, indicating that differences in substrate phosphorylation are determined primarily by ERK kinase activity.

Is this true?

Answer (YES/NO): NO